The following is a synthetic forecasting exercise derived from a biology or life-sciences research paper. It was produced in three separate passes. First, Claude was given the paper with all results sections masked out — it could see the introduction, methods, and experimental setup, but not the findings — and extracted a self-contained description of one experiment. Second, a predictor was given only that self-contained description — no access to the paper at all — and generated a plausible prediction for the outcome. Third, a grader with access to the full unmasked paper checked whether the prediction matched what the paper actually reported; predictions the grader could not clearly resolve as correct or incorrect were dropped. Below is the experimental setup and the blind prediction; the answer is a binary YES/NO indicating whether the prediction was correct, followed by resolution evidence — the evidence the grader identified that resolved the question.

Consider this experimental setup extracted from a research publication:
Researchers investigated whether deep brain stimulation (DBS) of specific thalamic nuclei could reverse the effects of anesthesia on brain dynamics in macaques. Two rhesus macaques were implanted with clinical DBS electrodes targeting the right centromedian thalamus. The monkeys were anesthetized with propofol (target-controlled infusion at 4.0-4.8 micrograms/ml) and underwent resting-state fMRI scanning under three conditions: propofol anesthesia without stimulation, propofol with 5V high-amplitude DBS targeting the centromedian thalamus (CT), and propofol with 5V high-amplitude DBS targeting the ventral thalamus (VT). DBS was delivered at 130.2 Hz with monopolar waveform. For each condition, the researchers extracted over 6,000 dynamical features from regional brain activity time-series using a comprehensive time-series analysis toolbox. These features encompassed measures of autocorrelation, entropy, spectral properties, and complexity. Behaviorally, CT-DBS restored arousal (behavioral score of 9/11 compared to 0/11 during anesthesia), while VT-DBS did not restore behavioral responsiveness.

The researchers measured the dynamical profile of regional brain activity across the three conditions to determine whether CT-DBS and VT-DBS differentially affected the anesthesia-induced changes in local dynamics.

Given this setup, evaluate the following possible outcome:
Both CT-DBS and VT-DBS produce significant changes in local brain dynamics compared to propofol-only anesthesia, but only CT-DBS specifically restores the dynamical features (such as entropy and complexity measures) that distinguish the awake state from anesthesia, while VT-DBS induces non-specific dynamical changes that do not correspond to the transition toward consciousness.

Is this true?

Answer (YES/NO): NO